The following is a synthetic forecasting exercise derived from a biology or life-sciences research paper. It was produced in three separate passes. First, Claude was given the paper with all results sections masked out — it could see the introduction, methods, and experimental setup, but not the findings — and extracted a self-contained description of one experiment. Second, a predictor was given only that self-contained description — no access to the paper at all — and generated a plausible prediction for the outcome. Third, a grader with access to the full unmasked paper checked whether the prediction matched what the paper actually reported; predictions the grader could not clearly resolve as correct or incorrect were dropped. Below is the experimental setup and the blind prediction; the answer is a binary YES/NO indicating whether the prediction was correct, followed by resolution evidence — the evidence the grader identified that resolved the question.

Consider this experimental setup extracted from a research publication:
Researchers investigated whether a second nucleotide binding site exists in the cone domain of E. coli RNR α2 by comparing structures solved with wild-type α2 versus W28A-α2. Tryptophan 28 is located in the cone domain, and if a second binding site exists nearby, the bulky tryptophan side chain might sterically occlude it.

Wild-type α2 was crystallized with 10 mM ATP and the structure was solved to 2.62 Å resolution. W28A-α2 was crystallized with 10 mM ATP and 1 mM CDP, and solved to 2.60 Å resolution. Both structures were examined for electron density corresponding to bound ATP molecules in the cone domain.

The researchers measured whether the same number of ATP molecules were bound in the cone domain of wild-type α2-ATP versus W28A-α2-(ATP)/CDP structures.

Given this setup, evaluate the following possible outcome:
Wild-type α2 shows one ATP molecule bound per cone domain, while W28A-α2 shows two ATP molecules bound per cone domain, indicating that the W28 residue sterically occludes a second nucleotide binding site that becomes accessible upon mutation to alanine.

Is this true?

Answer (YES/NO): NO